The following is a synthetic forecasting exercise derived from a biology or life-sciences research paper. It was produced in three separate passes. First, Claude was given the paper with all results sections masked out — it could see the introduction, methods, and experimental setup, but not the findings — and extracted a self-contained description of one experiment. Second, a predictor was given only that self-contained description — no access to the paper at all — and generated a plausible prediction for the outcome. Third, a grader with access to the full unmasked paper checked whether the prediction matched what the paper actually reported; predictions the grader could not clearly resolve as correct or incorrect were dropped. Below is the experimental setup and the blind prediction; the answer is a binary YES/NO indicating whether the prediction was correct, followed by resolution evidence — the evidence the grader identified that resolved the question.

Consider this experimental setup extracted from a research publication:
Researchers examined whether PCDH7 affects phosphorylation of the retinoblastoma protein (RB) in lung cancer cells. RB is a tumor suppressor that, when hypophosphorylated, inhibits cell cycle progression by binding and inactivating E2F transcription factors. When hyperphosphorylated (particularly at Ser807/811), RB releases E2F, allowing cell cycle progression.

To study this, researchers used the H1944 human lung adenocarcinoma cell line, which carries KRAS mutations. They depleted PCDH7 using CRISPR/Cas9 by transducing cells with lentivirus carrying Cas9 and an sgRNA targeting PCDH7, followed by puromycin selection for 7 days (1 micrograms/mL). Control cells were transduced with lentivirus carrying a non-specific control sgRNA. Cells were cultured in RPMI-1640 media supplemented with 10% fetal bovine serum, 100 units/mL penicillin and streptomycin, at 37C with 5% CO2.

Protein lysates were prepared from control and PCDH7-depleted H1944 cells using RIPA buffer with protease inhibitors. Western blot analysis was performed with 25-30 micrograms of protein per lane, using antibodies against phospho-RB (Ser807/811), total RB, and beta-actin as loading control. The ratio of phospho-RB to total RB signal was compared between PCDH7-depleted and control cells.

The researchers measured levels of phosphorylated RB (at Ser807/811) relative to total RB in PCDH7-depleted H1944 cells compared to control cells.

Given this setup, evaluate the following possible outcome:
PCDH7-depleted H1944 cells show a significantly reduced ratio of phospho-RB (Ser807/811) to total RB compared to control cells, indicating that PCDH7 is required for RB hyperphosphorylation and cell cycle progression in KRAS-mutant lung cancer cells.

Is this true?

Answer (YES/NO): YES